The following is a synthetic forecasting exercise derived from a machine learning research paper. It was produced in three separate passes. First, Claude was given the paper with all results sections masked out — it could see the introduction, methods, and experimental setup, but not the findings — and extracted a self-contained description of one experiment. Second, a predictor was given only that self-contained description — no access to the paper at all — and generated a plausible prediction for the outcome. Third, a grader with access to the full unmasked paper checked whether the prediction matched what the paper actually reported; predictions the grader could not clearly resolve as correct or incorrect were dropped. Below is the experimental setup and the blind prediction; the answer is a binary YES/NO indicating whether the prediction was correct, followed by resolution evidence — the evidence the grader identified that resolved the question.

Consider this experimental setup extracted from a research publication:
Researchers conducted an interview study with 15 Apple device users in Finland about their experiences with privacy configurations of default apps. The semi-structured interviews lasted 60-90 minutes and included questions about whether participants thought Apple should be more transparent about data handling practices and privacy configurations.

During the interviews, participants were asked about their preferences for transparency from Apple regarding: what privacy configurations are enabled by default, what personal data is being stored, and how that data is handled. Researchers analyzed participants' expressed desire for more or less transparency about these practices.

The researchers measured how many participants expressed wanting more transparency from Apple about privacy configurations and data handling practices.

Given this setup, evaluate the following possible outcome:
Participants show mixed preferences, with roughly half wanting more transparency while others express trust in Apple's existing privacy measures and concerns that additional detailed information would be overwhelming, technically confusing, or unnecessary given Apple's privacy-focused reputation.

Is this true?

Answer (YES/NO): NO